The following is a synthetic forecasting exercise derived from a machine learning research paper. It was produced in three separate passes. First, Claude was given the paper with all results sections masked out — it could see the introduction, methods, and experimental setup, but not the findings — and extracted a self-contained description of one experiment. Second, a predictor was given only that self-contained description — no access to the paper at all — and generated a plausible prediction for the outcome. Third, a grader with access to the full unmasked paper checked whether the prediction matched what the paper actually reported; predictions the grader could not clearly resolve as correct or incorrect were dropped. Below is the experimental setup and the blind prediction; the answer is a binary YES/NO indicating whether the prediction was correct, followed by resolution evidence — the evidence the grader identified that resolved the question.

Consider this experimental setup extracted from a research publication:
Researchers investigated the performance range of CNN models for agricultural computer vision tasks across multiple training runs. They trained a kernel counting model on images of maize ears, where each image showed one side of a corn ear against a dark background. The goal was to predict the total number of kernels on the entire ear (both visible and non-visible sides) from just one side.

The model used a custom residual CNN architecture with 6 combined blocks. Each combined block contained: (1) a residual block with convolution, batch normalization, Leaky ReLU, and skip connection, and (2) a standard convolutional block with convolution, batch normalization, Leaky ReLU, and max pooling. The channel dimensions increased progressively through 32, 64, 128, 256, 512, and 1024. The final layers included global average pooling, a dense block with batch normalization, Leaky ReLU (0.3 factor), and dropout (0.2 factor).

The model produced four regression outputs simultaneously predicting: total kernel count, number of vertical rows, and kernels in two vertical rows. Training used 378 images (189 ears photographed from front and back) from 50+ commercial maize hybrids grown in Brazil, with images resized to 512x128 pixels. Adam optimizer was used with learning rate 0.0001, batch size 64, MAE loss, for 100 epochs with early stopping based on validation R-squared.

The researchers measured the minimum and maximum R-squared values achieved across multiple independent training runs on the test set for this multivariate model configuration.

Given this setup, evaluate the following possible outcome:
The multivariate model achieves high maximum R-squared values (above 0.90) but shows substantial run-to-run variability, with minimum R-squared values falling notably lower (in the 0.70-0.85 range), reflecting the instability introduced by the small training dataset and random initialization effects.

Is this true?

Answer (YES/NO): NO